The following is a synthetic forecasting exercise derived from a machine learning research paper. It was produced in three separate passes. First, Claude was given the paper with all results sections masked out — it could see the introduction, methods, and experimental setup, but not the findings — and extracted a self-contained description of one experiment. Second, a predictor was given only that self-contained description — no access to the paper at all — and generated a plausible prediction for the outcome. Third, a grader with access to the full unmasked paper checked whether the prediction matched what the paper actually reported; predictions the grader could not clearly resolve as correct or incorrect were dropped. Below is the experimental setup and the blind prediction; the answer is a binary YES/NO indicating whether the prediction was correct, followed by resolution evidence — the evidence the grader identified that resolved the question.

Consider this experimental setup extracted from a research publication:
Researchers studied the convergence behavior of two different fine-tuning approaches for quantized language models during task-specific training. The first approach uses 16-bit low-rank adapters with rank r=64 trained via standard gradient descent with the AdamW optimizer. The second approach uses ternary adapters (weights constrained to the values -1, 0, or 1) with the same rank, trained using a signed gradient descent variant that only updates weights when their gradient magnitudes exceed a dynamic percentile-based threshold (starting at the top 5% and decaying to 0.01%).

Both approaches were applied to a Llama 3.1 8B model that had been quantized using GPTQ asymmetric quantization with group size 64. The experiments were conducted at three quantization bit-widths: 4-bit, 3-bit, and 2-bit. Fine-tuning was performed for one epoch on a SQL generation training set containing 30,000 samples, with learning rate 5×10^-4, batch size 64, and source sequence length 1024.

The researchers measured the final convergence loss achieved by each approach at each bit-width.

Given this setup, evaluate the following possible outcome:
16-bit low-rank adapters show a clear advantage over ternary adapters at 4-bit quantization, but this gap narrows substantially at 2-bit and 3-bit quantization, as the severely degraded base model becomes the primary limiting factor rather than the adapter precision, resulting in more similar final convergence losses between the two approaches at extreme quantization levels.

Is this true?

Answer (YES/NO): NO